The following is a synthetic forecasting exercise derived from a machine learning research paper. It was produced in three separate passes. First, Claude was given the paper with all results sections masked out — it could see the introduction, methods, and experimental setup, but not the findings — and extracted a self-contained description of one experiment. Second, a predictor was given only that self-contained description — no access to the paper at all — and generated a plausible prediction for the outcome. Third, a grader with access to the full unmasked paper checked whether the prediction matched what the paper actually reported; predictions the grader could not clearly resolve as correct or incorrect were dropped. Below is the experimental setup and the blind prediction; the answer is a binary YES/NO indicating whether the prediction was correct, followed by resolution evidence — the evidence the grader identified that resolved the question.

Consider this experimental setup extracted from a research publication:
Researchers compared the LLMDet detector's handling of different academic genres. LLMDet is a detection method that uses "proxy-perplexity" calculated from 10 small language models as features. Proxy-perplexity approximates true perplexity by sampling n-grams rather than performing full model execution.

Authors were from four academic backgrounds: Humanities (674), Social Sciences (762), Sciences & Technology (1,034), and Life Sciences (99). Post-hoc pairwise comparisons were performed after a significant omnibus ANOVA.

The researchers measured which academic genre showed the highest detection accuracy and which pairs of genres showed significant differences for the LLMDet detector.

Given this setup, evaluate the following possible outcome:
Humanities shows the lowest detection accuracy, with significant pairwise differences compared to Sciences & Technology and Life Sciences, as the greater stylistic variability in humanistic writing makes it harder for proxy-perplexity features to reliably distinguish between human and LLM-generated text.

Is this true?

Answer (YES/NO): NO